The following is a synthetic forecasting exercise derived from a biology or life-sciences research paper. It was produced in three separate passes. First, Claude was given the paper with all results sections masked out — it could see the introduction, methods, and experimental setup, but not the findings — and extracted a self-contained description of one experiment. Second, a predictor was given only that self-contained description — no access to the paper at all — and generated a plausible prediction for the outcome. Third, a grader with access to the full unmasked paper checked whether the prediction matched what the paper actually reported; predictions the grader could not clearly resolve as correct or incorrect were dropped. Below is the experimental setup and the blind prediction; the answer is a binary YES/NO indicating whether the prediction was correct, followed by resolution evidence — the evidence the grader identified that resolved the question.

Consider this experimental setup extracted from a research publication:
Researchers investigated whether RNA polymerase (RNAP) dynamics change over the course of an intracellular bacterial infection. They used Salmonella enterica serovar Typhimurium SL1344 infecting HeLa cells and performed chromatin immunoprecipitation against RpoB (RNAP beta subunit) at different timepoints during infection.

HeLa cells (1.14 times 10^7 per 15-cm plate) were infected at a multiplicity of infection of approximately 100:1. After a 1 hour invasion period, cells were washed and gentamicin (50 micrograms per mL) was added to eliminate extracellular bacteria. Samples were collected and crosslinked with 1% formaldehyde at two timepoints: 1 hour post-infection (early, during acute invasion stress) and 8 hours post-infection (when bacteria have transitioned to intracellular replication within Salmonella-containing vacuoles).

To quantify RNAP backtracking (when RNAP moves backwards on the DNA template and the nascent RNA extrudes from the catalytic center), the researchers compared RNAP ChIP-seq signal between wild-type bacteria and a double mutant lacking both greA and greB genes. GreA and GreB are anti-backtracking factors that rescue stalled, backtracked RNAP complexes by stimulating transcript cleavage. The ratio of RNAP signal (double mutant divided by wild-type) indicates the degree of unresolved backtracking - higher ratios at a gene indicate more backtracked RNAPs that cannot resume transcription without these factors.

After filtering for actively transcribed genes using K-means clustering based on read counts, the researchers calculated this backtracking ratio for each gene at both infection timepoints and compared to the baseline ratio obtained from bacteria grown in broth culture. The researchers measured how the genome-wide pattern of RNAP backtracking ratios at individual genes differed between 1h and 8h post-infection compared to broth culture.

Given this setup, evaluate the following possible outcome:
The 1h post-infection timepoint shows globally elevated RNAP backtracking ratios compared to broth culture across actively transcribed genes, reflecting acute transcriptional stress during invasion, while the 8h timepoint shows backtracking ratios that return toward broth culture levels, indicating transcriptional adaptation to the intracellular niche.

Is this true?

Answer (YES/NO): NO